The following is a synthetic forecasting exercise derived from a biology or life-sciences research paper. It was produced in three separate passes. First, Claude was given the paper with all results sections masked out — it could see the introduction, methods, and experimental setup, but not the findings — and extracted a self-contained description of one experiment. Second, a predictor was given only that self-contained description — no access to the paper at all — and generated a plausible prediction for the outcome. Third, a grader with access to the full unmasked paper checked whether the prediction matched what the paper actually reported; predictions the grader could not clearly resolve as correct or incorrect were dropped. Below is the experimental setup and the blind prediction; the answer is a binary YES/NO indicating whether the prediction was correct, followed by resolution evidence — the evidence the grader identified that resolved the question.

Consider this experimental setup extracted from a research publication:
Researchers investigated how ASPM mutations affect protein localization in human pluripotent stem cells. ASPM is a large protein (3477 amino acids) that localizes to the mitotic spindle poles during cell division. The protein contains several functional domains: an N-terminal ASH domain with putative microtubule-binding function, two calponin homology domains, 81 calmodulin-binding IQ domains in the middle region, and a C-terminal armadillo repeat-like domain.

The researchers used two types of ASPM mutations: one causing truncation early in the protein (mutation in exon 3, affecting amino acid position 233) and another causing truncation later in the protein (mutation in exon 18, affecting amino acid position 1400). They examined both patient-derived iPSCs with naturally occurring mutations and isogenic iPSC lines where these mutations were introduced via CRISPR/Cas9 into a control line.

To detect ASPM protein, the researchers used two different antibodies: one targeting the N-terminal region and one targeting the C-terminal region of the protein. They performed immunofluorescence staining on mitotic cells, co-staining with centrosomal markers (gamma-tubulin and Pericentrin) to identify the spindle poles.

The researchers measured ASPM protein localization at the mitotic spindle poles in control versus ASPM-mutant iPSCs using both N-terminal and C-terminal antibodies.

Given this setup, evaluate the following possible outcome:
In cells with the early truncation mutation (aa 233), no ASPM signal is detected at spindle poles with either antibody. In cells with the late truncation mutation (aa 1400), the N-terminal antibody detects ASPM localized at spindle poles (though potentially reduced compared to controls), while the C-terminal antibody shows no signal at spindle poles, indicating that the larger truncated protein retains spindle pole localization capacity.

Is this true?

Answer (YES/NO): NO